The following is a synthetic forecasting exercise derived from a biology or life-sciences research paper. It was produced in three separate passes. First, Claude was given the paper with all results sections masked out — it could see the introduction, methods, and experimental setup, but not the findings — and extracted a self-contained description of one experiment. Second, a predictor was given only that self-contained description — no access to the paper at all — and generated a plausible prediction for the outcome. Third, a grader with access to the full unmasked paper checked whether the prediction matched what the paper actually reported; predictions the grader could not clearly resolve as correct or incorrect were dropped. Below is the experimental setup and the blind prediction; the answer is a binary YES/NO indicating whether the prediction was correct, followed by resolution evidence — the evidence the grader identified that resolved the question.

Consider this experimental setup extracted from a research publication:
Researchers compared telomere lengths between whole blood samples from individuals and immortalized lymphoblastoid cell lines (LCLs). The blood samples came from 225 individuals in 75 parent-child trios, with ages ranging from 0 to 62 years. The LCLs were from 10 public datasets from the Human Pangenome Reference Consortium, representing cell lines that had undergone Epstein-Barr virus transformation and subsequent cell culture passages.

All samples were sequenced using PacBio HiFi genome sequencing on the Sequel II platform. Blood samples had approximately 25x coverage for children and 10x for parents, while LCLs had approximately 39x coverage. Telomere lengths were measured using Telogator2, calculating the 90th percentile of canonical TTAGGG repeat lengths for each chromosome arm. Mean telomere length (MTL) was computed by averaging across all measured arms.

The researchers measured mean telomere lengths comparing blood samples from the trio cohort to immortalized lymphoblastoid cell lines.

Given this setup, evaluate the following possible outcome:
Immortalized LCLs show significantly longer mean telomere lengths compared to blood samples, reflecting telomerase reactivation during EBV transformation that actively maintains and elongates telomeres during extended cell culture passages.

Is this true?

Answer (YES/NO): YES